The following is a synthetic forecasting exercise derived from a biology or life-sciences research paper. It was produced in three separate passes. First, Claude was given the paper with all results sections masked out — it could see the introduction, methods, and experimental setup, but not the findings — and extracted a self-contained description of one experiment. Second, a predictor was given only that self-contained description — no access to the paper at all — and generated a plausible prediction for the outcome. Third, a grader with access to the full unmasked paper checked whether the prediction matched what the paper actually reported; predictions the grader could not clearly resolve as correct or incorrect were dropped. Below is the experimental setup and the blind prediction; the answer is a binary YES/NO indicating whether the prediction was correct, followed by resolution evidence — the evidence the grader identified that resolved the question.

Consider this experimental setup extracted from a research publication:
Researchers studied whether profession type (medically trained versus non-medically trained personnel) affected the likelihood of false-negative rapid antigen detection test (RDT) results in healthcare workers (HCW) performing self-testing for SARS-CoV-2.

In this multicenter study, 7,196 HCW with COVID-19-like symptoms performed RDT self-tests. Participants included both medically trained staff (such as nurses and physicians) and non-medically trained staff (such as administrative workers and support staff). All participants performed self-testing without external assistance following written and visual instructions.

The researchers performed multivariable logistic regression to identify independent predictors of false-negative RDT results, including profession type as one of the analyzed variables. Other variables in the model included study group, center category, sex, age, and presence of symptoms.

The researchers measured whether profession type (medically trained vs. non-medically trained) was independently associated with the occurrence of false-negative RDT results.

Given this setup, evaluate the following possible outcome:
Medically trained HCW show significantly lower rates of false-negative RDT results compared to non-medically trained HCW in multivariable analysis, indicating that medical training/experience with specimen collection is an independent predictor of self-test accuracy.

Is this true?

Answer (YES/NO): NO